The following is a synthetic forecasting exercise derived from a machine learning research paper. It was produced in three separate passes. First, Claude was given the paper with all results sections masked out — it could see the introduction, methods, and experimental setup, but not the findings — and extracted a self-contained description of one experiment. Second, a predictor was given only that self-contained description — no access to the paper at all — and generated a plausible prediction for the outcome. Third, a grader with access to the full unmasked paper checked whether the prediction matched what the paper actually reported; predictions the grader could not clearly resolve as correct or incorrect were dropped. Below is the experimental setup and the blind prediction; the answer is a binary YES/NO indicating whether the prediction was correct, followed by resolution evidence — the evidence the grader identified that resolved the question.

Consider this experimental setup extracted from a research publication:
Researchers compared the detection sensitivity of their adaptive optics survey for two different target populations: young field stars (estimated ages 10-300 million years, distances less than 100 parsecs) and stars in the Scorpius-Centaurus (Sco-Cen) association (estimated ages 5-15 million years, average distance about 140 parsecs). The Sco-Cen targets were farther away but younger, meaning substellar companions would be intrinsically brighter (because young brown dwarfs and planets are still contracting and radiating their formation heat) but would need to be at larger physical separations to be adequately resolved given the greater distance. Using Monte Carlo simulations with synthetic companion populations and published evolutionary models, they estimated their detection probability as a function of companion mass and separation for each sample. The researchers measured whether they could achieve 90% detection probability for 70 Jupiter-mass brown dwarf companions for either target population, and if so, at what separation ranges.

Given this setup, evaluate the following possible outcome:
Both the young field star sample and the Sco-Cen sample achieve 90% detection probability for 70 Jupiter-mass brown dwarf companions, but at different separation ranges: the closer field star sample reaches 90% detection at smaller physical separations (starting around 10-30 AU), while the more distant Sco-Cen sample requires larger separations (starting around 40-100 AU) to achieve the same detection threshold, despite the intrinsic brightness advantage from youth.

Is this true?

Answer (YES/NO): NO